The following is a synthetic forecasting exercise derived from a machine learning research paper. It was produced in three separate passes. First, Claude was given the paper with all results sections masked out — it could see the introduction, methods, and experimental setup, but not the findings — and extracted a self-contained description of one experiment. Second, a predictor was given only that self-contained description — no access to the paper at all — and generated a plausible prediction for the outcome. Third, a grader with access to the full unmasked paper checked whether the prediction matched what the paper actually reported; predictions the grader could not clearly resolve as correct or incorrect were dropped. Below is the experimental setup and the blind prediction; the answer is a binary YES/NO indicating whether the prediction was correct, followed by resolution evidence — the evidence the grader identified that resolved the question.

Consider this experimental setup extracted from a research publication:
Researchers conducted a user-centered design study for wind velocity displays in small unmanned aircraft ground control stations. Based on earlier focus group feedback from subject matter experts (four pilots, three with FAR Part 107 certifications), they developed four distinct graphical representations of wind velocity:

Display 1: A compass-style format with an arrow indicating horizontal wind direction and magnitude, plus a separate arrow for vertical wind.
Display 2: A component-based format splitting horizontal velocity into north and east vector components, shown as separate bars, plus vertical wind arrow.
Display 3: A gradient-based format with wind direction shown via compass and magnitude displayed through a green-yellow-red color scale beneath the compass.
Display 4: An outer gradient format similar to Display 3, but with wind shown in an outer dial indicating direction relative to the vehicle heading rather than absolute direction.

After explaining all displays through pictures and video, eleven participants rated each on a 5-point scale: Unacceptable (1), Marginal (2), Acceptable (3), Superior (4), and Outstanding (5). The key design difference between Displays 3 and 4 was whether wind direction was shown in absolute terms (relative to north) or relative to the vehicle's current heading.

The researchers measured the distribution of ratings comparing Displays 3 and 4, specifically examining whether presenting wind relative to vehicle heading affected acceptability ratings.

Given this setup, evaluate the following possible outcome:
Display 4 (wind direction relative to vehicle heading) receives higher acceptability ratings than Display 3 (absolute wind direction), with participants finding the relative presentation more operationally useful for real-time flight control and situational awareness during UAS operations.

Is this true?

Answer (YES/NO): YES